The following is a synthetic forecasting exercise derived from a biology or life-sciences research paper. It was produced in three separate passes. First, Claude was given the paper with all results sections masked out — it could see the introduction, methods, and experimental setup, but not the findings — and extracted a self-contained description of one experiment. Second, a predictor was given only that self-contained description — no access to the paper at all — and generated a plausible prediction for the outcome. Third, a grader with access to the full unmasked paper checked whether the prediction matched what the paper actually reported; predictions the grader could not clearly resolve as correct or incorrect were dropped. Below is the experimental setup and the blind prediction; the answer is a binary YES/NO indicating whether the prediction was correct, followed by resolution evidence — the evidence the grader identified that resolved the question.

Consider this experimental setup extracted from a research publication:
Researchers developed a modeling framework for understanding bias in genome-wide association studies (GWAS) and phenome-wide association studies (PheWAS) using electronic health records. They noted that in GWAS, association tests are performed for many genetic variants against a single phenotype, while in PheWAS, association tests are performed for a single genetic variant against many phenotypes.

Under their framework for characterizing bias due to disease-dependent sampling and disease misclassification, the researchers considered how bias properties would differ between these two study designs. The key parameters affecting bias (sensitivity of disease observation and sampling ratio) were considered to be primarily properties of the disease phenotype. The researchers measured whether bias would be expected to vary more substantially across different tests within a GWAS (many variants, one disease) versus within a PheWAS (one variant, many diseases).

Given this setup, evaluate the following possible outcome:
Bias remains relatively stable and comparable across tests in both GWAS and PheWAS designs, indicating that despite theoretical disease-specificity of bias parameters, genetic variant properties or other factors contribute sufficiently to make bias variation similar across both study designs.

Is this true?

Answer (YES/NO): NO